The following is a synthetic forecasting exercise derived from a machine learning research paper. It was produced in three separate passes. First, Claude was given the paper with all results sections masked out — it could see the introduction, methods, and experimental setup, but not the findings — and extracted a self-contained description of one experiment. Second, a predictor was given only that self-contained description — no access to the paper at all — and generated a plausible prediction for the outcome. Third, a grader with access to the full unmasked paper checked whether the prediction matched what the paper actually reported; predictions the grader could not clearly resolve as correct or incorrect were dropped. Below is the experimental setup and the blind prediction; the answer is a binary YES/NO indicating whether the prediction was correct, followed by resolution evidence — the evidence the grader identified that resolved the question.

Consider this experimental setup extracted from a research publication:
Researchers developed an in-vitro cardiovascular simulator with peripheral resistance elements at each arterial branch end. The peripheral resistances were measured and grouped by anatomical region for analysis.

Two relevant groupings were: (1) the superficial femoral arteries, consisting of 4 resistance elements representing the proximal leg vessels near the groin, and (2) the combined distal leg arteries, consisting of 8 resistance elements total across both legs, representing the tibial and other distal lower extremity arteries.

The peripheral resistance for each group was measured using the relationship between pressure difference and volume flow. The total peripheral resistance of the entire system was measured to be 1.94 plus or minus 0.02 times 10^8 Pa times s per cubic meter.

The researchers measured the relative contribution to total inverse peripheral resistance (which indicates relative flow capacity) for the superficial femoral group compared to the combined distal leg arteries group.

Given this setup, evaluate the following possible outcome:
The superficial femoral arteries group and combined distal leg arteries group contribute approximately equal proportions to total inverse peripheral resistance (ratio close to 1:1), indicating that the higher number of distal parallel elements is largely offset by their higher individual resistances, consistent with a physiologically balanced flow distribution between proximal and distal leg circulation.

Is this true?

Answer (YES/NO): NO